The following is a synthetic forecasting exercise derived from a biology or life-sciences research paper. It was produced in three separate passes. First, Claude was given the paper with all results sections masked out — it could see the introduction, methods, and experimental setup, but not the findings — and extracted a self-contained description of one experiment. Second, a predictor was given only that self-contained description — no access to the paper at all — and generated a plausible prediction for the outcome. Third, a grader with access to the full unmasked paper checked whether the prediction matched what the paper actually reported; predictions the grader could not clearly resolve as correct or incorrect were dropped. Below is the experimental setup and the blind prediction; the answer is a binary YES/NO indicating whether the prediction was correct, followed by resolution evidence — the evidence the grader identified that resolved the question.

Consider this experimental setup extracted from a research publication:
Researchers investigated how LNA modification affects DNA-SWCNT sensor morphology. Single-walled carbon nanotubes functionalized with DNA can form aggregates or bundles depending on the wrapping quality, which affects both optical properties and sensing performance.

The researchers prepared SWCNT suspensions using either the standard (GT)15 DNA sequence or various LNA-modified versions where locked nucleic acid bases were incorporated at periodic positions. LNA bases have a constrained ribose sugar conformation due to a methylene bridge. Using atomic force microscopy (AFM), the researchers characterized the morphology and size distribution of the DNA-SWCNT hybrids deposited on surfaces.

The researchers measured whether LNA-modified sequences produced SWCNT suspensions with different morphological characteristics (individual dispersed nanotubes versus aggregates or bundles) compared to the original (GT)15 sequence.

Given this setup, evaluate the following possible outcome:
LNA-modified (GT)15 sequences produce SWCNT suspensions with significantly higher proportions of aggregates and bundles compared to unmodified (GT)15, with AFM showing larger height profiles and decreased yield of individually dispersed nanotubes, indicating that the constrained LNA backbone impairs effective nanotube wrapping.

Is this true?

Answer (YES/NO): NO